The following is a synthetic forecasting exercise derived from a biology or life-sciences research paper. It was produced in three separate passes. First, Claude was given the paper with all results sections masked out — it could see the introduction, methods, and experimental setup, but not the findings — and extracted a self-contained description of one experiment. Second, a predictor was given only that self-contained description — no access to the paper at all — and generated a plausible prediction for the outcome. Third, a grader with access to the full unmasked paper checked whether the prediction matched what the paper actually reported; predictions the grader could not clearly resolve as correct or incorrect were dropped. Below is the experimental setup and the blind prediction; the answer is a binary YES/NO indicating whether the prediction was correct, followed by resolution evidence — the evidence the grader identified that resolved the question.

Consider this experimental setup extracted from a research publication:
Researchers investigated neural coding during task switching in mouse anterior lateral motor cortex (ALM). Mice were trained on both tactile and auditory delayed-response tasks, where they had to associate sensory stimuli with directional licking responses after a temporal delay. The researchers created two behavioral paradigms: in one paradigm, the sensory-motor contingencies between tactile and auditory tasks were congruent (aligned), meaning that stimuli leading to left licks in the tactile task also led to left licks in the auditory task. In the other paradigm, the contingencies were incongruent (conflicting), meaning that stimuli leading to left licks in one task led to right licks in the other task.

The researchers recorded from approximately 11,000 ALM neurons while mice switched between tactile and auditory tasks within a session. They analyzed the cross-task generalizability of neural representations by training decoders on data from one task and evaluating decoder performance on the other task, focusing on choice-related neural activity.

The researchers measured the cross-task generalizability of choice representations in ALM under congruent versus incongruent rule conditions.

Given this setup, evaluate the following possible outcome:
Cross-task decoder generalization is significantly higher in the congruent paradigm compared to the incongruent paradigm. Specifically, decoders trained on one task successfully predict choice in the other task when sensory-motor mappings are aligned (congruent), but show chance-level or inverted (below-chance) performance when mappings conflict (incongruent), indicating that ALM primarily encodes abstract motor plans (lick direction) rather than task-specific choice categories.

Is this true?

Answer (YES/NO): NO